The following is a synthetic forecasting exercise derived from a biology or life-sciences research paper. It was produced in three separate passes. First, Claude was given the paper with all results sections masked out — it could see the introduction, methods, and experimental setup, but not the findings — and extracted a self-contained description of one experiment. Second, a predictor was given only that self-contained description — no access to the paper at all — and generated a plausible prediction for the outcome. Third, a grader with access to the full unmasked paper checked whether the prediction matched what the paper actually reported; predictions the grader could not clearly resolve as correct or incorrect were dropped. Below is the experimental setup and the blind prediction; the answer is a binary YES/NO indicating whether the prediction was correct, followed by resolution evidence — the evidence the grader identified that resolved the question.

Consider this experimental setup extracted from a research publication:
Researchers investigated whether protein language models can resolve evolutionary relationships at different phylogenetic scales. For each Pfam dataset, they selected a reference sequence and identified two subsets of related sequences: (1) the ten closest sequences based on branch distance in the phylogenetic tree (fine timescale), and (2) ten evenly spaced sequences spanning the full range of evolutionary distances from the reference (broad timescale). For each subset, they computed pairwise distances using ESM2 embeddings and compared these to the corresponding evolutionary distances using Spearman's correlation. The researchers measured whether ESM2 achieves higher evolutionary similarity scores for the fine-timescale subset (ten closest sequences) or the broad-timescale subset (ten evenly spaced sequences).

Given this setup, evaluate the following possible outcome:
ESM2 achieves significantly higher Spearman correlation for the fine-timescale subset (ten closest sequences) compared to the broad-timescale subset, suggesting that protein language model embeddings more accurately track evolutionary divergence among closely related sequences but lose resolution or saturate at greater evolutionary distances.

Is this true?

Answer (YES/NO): NO